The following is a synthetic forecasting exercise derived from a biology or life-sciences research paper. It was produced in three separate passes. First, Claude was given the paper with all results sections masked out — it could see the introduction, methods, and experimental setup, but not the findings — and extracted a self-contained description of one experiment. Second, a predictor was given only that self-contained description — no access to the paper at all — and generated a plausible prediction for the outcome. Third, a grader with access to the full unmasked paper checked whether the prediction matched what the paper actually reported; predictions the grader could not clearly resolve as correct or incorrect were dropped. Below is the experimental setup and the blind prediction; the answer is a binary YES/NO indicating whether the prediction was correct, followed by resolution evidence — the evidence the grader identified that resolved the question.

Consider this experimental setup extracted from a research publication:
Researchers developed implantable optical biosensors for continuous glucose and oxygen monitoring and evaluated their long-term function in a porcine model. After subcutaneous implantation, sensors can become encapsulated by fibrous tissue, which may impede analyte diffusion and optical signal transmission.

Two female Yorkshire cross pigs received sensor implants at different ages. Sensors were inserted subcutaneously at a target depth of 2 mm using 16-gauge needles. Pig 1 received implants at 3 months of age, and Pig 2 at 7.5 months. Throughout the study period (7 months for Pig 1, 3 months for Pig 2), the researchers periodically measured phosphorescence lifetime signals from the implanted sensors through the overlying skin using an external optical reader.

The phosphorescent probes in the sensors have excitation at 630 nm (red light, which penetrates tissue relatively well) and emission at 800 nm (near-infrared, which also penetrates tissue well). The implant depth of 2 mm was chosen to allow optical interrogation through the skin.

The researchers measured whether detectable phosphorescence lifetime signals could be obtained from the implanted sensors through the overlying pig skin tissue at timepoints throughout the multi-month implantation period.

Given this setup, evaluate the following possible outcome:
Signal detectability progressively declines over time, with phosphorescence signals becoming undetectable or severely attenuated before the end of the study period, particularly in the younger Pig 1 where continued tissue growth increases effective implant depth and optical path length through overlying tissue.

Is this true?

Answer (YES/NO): NO